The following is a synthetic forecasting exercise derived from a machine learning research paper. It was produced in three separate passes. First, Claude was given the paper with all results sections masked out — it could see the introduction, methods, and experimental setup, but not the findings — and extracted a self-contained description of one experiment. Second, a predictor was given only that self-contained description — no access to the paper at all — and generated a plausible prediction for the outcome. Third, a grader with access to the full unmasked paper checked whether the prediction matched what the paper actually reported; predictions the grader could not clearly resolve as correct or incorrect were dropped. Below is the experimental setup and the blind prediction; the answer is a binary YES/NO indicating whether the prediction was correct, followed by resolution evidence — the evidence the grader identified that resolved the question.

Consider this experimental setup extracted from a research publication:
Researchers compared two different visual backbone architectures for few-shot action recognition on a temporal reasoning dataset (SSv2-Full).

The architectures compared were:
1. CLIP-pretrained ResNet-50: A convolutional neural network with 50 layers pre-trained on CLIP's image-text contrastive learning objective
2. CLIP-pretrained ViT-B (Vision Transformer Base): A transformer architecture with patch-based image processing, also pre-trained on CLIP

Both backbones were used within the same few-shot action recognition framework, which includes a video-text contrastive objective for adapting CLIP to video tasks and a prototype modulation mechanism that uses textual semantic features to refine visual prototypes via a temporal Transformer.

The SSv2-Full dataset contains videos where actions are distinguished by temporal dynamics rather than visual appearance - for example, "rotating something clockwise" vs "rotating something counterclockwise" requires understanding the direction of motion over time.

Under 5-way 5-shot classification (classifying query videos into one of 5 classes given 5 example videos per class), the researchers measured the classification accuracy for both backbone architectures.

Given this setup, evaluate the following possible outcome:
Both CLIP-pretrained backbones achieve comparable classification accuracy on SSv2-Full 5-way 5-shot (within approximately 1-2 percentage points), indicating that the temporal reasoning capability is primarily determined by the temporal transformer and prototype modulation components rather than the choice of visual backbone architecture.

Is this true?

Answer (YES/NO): NO